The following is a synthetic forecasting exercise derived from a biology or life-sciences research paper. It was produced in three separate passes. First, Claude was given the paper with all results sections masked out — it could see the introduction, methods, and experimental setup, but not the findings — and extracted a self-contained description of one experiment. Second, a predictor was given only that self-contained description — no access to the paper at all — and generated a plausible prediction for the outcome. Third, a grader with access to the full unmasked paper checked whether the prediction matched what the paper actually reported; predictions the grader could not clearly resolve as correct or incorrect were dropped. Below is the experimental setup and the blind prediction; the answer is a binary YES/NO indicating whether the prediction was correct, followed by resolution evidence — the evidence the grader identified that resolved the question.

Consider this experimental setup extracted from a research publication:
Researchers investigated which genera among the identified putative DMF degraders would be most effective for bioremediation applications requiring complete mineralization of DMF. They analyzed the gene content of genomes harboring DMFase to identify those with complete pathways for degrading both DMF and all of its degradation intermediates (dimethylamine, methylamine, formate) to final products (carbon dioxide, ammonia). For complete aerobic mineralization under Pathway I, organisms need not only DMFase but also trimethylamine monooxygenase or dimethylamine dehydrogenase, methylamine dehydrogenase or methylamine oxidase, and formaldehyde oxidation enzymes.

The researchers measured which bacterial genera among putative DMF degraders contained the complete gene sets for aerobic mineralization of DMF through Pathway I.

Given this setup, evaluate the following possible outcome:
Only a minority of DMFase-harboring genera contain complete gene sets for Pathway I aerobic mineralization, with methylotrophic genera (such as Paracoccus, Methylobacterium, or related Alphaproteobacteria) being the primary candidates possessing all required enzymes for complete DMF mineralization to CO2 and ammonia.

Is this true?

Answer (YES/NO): NO